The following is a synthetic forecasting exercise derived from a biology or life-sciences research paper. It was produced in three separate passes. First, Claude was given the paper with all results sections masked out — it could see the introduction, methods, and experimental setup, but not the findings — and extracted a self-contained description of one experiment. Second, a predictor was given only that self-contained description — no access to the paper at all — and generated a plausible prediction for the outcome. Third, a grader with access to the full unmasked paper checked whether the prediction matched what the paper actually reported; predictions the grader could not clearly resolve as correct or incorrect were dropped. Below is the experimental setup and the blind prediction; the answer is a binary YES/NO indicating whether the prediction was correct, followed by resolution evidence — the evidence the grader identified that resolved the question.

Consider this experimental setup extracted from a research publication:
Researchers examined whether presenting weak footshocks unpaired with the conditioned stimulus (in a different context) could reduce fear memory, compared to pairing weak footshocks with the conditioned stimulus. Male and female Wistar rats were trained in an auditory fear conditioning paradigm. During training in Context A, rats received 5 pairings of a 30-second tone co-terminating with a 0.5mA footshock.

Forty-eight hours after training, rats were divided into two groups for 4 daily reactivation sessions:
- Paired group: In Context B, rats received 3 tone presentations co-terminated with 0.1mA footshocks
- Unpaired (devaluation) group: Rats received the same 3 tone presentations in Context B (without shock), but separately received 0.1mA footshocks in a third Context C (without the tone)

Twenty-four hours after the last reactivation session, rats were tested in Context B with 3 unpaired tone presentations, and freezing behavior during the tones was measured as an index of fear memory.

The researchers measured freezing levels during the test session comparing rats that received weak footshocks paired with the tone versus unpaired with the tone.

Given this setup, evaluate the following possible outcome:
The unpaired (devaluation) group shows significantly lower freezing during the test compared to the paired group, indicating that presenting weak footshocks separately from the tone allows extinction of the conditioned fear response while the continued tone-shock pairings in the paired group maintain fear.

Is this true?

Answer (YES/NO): NO